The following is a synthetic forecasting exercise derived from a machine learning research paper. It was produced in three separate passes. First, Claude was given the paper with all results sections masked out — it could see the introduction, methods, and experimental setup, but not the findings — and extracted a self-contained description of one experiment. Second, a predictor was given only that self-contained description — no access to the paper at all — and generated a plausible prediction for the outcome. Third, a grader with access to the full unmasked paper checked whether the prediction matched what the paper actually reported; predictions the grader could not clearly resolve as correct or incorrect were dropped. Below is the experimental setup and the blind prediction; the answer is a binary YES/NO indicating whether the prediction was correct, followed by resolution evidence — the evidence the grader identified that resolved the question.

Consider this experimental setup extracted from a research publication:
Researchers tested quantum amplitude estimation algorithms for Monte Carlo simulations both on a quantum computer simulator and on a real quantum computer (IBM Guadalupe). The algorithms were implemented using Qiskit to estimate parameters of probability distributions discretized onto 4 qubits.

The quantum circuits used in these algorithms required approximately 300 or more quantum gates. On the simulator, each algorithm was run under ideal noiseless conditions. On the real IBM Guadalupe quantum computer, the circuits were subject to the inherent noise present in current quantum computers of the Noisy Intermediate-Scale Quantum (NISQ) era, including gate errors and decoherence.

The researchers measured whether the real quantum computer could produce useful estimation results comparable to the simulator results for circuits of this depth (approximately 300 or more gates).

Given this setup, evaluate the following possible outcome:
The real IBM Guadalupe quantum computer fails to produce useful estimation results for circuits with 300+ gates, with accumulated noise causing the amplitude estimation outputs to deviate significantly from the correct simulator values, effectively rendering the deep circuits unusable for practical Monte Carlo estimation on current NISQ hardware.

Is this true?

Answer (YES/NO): YES